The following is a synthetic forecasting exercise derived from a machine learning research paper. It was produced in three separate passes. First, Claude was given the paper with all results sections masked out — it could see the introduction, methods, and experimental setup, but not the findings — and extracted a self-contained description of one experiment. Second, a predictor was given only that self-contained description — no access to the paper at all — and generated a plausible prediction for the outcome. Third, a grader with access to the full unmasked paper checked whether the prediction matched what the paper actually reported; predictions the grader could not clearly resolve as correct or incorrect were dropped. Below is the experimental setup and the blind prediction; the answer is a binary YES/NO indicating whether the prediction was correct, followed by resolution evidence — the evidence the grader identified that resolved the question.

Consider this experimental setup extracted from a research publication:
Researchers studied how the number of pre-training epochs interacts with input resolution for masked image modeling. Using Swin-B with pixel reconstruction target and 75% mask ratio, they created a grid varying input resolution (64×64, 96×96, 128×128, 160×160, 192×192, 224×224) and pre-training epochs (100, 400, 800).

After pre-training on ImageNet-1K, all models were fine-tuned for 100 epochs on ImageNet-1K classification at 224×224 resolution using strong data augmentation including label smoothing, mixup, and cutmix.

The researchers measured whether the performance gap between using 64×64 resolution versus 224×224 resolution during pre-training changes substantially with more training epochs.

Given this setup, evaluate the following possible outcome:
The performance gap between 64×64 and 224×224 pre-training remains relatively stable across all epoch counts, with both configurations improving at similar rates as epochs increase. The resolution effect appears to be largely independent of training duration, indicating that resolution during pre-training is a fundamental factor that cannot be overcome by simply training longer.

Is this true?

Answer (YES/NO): YES